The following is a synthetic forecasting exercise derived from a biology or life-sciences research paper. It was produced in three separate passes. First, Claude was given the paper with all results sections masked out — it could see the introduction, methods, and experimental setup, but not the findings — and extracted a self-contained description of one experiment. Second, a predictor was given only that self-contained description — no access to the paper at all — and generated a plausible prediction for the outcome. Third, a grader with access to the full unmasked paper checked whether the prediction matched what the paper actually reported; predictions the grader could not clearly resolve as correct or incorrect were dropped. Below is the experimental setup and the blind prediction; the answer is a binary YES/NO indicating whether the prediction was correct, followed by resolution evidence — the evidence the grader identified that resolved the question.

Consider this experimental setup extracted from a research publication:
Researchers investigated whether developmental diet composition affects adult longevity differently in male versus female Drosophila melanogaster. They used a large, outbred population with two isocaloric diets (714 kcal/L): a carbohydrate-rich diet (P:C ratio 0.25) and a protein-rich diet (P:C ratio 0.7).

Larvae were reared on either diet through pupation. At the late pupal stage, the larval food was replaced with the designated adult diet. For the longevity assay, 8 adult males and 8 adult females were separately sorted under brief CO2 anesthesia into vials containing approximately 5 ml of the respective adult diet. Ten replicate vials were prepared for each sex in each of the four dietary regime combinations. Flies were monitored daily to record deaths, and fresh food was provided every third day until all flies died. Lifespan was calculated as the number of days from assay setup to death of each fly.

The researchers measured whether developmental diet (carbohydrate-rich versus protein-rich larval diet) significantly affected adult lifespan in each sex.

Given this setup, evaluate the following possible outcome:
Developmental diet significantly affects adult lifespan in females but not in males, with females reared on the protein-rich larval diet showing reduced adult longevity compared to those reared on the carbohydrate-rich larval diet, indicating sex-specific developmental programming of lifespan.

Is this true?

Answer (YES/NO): NO